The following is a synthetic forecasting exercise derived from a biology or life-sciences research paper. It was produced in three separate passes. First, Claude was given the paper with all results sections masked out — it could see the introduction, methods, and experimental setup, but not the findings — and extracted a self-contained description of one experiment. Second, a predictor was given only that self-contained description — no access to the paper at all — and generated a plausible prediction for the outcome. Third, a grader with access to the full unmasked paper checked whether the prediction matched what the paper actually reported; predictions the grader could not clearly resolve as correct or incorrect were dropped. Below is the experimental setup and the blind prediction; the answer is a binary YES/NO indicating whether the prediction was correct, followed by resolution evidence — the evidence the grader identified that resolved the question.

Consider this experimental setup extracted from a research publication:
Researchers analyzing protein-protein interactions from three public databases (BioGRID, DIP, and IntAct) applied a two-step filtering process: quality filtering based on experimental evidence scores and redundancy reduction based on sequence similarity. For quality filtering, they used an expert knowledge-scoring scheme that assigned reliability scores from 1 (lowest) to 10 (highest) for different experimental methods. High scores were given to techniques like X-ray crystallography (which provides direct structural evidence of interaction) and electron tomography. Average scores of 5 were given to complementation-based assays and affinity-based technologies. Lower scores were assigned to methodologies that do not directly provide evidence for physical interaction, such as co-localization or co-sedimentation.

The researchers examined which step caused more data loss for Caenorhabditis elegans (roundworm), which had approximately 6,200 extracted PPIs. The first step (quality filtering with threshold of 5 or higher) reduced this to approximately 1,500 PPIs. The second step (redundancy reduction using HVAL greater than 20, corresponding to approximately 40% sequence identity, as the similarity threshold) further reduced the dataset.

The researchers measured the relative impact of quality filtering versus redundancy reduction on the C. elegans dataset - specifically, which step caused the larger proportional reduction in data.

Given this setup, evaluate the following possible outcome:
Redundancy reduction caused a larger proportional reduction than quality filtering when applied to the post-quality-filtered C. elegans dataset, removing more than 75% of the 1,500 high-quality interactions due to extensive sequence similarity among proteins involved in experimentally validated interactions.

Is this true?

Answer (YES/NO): NO